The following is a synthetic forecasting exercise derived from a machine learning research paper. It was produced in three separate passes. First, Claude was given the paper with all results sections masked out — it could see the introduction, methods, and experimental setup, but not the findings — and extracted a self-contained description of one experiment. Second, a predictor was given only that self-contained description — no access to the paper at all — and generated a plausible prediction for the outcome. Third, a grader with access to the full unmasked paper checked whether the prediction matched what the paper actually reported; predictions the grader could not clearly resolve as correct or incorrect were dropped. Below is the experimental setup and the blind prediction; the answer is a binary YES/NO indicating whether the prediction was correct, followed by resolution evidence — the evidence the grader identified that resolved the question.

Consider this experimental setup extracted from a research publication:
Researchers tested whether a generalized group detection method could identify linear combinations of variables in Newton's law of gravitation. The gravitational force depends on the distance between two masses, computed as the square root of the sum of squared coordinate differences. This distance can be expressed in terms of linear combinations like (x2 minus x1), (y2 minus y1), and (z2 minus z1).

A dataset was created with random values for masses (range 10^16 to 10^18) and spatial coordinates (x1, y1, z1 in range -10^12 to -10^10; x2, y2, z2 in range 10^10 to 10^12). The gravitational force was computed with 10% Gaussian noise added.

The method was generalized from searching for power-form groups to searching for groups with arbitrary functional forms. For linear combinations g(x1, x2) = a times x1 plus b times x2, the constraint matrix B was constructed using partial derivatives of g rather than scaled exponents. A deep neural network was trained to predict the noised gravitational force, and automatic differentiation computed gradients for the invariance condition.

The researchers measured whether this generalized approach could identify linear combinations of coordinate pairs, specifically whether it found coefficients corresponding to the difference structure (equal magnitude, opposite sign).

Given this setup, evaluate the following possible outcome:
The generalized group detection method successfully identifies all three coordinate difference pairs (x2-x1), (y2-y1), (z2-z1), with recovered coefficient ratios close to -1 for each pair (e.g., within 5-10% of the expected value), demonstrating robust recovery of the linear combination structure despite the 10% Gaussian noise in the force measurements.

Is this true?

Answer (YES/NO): YES